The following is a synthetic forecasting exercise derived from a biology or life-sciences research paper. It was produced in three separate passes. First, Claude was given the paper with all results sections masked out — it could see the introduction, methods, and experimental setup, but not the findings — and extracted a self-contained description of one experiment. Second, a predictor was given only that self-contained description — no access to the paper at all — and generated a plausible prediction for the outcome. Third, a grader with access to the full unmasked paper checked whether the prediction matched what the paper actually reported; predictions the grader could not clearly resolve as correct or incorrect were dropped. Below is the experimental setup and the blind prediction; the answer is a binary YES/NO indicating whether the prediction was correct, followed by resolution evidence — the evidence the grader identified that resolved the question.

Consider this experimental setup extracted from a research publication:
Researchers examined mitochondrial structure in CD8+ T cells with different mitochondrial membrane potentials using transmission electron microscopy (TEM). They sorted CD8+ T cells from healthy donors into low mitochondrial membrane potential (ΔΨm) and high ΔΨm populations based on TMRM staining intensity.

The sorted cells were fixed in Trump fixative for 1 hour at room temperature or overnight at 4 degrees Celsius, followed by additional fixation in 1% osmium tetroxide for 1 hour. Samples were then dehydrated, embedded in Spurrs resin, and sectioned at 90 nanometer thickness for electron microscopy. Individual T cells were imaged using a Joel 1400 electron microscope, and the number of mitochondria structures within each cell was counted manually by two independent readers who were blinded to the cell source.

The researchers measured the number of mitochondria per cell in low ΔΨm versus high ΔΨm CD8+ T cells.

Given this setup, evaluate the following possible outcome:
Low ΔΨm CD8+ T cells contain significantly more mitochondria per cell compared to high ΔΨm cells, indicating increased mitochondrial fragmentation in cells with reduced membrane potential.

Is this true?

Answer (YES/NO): NO